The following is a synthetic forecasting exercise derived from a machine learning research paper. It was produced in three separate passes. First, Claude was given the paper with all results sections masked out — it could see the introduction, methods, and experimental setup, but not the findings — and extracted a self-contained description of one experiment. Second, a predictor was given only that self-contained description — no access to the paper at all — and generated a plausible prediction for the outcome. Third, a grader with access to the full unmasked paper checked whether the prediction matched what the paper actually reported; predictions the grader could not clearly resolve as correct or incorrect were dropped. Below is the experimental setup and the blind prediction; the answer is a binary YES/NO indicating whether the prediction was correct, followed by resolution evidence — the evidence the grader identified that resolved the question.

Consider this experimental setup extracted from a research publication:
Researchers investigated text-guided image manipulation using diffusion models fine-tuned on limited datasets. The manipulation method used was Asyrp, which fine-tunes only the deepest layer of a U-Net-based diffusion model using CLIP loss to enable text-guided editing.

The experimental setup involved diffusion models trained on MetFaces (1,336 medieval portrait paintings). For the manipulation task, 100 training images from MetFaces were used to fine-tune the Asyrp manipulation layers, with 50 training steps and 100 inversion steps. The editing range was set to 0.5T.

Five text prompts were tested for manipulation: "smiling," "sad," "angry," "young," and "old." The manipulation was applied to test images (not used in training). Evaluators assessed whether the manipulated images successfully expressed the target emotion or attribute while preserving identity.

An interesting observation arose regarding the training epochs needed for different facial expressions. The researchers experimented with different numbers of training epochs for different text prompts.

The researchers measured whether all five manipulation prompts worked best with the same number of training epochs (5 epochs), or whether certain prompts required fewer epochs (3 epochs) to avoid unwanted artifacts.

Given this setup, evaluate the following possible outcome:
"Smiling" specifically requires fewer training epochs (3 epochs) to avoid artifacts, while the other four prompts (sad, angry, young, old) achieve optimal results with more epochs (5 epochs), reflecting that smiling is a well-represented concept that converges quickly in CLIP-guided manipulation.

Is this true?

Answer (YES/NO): NO